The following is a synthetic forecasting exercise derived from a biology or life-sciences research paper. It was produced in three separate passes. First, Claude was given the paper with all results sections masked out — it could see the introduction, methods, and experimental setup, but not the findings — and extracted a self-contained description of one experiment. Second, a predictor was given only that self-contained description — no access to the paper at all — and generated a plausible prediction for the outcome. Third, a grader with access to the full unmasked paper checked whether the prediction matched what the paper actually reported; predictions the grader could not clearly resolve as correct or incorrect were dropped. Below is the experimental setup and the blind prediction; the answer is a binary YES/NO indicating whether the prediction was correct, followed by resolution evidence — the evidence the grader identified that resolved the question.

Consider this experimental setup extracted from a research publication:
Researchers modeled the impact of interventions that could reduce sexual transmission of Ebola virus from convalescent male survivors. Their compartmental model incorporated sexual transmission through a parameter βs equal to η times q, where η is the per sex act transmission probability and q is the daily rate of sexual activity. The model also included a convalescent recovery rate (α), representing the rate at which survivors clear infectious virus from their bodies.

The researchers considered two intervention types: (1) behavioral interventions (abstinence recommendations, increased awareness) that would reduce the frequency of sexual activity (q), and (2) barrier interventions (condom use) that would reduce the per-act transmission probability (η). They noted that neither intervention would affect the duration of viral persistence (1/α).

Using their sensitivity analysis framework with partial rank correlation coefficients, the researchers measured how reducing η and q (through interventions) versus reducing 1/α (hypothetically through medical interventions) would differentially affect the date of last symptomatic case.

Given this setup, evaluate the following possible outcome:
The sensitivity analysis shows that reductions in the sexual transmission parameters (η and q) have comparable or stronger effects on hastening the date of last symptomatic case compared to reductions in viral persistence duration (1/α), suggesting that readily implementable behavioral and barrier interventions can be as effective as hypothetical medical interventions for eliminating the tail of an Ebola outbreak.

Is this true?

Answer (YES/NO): NO